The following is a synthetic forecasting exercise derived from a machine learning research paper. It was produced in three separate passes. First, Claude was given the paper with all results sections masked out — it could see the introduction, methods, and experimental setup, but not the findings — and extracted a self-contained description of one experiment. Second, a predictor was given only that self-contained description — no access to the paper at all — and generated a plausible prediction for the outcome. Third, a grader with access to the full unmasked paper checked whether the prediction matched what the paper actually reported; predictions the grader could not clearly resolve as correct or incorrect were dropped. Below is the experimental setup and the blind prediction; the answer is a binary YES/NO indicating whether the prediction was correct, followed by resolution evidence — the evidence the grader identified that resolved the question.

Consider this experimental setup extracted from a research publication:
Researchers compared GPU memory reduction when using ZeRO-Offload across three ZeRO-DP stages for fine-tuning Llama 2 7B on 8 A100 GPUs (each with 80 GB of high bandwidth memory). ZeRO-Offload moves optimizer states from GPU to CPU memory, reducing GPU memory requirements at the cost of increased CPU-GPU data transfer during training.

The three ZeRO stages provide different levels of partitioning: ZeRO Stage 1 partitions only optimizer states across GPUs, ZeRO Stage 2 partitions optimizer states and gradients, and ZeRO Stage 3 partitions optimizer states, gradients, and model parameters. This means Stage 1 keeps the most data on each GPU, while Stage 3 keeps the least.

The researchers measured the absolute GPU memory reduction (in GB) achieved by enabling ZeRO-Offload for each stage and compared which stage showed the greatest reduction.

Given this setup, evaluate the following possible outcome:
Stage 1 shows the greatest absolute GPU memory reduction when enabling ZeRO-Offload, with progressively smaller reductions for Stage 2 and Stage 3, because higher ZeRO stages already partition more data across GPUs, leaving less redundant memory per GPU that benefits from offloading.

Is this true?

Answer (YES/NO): NO